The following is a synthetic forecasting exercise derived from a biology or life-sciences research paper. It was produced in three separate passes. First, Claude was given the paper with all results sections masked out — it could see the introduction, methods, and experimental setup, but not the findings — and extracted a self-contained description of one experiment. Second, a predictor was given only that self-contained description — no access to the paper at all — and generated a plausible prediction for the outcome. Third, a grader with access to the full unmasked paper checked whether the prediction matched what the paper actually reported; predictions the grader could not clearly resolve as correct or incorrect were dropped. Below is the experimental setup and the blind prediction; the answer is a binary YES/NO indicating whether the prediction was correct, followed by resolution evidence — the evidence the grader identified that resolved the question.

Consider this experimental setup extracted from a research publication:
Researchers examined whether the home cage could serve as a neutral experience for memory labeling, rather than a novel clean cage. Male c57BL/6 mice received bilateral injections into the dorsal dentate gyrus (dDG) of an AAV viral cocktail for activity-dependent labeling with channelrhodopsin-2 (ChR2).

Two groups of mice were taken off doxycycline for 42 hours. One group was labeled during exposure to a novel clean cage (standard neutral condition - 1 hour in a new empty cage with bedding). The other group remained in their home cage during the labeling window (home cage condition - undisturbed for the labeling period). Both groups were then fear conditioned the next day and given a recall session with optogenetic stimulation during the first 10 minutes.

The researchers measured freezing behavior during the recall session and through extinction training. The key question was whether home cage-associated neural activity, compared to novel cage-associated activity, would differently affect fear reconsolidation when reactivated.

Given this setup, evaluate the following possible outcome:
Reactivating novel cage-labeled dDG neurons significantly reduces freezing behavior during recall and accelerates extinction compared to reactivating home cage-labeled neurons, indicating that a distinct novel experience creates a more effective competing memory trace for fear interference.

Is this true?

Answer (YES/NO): YES